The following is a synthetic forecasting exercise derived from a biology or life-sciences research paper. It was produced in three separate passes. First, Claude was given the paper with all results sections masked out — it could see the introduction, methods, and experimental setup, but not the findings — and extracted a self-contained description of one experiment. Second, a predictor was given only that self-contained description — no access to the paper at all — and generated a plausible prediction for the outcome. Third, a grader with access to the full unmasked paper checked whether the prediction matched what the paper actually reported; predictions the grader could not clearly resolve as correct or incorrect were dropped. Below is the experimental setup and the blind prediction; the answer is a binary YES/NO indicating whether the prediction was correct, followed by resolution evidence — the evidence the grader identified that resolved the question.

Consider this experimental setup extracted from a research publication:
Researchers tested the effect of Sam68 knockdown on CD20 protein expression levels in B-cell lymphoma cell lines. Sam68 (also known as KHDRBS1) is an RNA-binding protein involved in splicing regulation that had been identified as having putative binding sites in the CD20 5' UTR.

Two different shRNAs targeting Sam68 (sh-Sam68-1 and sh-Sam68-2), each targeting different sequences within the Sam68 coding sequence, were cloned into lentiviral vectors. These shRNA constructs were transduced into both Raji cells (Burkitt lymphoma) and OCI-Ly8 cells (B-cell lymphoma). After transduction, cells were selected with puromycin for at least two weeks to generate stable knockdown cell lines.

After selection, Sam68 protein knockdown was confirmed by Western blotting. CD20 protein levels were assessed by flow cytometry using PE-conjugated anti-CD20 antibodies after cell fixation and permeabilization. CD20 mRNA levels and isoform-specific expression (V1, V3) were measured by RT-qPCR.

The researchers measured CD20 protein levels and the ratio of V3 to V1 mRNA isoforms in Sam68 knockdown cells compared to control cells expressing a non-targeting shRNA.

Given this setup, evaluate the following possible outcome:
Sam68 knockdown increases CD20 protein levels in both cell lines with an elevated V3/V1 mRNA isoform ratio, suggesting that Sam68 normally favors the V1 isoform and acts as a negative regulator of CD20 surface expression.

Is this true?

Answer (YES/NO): NO